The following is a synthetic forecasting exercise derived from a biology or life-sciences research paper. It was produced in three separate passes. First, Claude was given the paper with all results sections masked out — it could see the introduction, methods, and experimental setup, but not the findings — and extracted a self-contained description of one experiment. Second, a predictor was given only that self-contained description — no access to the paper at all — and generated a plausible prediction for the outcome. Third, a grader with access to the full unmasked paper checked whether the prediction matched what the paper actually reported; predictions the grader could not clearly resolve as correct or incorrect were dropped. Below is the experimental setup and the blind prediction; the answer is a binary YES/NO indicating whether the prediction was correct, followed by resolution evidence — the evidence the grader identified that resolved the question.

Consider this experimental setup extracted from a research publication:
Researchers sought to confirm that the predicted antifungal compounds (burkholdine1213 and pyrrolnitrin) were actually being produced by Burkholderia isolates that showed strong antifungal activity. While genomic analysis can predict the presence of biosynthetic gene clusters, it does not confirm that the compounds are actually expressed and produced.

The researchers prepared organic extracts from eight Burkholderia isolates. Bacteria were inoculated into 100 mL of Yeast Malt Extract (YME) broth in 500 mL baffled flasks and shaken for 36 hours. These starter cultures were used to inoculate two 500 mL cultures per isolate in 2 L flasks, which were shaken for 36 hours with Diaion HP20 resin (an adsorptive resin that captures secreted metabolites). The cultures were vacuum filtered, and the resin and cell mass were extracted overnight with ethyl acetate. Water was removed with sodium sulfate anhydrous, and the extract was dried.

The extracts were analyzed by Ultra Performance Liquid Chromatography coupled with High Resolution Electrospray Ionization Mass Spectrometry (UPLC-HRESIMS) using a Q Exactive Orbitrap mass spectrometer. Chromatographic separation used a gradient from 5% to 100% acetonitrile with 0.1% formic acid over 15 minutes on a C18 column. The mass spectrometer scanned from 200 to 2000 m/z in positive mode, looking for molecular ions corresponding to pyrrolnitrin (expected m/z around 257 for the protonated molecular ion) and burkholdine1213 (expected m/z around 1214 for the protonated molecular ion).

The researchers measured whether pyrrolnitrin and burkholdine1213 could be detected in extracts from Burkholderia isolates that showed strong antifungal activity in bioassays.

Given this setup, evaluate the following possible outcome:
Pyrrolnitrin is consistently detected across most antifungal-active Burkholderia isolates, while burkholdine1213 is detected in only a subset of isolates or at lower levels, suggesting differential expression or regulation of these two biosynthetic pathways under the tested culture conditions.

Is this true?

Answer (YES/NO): NO